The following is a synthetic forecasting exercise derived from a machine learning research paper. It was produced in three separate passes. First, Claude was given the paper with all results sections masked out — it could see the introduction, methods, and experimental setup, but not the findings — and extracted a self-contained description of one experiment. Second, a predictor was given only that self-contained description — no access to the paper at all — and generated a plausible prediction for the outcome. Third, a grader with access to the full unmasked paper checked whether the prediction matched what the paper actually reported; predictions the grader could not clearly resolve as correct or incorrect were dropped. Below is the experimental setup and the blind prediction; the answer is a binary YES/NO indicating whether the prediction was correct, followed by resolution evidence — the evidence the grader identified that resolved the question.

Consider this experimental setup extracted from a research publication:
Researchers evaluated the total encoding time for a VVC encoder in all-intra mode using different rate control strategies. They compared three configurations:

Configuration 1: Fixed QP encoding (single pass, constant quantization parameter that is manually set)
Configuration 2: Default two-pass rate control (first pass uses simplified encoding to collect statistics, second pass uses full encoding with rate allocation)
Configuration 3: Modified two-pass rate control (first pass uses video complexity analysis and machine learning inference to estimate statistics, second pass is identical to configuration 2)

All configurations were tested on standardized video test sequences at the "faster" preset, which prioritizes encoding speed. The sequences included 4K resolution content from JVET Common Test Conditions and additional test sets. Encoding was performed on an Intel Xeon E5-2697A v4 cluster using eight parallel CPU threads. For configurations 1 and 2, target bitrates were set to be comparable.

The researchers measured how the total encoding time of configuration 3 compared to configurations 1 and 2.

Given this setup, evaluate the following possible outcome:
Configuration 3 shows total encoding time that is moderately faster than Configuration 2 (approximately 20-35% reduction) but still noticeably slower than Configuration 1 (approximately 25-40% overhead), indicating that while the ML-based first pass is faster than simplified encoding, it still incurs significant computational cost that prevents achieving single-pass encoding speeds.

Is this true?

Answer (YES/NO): NO